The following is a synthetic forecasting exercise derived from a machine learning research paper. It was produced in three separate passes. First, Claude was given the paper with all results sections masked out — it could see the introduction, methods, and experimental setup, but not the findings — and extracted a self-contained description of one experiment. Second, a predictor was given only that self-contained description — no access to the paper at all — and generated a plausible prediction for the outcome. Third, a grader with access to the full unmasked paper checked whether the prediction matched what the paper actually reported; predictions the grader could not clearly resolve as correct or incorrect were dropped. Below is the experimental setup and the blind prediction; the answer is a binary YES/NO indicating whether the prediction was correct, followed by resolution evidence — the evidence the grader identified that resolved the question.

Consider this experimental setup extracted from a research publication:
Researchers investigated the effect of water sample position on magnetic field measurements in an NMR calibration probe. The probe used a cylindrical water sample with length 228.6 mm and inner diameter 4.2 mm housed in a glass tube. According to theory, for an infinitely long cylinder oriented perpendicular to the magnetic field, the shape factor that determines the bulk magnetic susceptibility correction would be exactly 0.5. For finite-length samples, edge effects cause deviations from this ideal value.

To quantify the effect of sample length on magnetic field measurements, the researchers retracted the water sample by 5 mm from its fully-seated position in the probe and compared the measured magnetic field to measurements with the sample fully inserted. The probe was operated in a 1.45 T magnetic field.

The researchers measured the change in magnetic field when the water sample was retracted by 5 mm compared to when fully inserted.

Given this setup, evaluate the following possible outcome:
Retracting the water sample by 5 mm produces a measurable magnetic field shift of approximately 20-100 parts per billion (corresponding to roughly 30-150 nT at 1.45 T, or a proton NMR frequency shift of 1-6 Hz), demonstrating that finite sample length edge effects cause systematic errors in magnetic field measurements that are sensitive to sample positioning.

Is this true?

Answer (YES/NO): NO